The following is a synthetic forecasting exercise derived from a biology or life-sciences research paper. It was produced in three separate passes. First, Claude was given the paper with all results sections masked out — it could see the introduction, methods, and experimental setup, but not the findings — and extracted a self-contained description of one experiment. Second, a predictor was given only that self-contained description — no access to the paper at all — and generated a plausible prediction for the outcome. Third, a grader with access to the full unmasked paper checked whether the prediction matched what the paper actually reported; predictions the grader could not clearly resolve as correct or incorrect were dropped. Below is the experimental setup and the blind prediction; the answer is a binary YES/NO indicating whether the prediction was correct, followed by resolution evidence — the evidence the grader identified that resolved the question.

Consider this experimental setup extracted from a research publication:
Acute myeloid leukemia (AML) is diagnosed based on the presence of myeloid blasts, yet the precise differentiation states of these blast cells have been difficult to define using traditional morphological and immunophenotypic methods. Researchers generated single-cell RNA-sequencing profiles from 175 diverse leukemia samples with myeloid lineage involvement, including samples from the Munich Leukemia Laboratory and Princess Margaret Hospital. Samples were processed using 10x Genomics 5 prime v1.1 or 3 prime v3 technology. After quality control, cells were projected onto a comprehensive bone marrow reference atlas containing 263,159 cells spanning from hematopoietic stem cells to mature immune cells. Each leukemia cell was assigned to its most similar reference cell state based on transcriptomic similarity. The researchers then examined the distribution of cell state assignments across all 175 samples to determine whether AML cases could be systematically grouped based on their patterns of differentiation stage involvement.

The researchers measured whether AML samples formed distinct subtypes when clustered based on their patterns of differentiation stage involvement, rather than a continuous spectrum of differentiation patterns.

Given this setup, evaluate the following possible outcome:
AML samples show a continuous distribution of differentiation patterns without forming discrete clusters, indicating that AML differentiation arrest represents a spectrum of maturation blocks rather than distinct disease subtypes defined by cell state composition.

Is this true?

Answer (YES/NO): NO